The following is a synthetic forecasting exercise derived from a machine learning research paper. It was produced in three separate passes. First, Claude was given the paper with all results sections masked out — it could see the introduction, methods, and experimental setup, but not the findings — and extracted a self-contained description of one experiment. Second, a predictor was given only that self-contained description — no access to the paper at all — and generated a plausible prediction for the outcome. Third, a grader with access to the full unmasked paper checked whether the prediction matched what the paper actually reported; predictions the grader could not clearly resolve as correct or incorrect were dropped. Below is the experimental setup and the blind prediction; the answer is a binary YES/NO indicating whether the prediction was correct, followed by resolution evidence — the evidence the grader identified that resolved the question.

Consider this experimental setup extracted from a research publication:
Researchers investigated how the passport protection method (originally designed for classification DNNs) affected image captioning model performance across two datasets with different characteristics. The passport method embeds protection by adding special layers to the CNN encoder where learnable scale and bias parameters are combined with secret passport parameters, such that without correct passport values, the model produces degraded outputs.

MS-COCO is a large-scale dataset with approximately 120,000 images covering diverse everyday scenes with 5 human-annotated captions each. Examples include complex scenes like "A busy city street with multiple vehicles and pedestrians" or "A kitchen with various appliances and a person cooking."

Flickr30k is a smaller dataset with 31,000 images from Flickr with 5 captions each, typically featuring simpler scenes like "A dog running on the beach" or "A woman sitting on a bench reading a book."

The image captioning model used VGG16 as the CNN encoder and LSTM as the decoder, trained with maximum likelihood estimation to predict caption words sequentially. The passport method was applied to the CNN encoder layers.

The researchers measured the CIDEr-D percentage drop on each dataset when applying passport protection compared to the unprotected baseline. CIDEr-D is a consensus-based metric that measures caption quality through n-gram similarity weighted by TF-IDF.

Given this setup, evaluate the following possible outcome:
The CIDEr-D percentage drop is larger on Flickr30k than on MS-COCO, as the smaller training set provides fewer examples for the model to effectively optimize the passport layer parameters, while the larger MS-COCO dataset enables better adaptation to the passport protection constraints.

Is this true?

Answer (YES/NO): YES